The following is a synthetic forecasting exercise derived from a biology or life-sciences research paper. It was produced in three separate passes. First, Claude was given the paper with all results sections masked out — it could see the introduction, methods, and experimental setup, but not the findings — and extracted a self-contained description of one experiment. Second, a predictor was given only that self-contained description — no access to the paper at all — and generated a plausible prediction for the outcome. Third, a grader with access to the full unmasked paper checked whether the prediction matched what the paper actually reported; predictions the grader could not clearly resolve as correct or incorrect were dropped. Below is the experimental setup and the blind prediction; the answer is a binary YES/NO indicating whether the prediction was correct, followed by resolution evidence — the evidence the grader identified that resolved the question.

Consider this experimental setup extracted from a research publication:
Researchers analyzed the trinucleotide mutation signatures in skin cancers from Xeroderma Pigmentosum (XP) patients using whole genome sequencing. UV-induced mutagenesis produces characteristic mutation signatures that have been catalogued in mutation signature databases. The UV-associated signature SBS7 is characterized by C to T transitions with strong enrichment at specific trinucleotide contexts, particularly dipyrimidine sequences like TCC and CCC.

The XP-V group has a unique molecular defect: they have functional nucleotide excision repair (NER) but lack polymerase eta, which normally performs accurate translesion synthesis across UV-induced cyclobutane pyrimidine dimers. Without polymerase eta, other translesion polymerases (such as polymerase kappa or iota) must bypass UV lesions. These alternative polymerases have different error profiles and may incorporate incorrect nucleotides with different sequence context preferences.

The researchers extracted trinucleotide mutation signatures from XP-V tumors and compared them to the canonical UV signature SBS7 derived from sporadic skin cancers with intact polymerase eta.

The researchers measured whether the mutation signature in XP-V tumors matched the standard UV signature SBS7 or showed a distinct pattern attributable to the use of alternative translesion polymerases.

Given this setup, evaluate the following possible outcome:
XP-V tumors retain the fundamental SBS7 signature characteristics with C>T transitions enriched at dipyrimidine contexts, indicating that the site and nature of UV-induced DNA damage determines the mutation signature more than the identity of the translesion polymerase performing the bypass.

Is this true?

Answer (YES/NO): NO